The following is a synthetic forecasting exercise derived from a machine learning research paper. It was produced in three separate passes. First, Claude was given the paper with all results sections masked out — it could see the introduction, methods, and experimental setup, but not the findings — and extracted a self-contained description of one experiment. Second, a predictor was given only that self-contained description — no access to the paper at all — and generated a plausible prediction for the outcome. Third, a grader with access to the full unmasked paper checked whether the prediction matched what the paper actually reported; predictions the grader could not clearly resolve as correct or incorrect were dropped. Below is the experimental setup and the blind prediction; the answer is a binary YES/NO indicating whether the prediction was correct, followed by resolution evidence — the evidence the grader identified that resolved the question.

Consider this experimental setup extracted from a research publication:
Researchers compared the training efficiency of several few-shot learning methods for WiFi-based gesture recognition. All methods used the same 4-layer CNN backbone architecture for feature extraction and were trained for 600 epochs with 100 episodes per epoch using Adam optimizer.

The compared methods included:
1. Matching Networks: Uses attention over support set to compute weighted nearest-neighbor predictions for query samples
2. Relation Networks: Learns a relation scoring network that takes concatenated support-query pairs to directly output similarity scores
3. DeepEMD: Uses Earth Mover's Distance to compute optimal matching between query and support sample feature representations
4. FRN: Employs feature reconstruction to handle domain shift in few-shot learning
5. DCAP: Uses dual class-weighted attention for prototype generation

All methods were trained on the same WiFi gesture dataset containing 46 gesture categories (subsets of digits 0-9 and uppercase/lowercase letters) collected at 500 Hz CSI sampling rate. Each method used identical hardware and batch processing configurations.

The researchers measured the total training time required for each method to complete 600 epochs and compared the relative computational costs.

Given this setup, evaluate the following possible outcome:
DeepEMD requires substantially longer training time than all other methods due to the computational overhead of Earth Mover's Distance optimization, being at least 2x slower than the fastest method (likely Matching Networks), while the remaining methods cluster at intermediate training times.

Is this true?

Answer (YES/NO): NO